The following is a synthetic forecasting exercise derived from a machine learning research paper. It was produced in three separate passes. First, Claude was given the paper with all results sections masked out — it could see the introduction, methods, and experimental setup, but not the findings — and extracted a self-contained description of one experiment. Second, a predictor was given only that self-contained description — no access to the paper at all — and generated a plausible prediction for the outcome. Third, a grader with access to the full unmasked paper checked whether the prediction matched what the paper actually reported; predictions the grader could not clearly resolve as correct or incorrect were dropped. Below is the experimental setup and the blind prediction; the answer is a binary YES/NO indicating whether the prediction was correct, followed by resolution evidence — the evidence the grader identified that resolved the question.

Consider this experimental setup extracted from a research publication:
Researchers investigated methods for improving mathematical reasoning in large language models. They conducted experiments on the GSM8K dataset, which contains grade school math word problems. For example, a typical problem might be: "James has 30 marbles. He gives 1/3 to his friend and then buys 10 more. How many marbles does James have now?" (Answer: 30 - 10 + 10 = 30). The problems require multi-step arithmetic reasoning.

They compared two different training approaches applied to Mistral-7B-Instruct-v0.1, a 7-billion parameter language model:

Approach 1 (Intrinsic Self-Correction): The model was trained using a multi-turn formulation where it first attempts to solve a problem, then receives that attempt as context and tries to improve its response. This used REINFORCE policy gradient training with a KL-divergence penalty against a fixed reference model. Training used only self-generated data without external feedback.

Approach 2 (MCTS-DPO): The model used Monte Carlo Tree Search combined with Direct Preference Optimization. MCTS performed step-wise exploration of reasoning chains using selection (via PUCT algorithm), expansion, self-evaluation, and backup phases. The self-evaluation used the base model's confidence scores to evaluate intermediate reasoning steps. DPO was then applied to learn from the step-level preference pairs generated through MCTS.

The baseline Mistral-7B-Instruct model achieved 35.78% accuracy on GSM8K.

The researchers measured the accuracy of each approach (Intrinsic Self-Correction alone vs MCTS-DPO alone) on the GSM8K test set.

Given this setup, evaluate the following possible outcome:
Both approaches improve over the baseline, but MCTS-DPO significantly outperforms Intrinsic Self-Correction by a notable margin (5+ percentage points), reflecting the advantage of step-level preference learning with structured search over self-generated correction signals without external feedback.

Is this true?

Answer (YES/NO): NO